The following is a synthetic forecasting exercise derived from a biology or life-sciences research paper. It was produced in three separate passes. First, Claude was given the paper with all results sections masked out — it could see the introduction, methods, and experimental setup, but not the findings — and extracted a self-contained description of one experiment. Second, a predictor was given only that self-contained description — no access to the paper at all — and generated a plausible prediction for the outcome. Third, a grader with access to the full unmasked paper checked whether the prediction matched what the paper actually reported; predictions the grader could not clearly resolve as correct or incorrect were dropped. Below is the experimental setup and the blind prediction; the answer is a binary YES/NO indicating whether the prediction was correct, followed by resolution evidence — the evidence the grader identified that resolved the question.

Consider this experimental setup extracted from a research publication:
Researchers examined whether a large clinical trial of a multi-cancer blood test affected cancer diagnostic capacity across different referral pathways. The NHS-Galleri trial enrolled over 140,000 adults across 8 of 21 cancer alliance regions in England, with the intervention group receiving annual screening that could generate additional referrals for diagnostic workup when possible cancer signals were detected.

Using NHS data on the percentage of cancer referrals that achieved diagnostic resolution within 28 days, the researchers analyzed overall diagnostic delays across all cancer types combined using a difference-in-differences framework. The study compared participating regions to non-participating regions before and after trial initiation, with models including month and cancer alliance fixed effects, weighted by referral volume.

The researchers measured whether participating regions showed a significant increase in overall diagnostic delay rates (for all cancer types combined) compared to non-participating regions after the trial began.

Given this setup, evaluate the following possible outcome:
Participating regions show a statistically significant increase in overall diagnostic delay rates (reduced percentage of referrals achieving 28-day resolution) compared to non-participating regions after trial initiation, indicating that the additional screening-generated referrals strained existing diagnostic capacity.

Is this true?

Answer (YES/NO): NO